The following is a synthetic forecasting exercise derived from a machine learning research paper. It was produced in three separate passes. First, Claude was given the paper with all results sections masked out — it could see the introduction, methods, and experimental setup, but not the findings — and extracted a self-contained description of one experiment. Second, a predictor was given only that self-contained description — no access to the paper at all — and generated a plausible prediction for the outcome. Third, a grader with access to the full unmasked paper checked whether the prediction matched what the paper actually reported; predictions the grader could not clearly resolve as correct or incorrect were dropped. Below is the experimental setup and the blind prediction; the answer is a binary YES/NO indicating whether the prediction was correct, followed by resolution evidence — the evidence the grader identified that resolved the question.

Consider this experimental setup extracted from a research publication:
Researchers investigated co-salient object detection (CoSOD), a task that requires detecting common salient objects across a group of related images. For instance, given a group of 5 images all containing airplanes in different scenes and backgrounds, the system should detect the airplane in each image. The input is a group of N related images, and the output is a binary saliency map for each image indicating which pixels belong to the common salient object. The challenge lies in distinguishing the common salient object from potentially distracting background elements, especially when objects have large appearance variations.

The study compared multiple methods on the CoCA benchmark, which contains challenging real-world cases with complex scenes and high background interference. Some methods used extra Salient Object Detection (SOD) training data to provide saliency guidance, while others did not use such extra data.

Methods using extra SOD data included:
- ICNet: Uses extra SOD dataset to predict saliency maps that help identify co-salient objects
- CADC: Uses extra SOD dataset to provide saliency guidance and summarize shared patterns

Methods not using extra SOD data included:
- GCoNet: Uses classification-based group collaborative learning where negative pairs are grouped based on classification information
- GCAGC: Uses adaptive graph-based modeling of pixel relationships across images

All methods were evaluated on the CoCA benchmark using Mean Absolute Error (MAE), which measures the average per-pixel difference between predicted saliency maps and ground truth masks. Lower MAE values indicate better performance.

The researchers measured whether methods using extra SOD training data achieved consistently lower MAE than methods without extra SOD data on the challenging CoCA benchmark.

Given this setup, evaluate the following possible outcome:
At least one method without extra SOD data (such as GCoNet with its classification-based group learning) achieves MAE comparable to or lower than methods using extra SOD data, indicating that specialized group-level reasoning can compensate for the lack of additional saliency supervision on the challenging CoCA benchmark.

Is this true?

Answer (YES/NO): YES